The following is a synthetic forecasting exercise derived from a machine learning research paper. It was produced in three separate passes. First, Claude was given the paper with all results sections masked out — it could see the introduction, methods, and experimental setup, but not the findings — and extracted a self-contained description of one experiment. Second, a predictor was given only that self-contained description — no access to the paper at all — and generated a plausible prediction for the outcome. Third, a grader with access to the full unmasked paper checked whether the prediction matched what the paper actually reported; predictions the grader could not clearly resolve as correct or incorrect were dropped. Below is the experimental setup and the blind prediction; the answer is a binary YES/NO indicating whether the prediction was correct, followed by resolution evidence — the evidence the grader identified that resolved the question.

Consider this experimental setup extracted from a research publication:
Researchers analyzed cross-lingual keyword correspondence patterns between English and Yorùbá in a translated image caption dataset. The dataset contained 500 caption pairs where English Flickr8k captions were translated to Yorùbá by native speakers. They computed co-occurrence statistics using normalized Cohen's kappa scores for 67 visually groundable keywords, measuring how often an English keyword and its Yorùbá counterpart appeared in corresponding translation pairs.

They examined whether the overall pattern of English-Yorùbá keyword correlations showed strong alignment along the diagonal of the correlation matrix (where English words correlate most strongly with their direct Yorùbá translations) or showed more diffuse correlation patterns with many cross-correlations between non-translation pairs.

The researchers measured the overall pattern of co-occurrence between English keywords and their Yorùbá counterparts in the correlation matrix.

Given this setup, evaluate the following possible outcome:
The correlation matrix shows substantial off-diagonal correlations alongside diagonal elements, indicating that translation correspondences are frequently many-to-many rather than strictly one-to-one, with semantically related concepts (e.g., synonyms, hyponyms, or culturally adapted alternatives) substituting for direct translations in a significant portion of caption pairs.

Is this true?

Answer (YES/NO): NO